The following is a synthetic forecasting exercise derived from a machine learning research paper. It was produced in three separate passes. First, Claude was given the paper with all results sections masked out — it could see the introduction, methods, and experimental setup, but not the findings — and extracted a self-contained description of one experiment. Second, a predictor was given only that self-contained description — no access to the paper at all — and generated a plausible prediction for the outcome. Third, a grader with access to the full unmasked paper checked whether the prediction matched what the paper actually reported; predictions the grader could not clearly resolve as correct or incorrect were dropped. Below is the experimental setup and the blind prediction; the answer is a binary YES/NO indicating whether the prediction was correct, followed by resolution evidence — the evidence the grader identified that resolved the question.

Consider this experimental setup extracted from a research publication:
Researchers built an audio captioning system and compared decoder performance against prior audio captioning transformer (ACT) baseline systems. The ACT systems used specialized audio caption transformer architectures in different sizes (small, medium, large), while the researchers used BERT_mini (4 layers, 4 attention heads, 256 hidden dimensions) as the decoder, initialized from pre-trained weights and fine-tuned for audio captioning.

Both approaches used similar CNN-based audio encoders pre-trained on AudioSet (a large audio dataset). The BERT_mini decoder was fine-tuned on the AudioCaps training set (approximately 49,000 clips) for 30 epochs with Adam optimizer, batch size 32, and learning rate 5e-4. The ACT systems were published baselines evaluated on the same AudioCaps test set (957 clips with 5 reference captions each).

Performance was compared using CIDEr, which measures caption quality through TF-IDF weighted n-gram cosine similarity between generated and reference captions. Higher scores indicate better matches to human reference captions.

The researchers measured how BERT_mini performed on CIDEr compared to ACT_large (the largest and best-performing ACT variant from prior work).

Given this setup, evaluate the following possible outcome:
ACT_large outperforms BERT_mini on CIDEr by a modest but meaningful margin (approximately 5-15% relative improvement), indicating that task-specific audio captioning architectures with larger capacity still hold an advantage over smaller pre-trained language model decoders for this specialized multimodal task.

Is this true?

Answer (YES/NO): NO